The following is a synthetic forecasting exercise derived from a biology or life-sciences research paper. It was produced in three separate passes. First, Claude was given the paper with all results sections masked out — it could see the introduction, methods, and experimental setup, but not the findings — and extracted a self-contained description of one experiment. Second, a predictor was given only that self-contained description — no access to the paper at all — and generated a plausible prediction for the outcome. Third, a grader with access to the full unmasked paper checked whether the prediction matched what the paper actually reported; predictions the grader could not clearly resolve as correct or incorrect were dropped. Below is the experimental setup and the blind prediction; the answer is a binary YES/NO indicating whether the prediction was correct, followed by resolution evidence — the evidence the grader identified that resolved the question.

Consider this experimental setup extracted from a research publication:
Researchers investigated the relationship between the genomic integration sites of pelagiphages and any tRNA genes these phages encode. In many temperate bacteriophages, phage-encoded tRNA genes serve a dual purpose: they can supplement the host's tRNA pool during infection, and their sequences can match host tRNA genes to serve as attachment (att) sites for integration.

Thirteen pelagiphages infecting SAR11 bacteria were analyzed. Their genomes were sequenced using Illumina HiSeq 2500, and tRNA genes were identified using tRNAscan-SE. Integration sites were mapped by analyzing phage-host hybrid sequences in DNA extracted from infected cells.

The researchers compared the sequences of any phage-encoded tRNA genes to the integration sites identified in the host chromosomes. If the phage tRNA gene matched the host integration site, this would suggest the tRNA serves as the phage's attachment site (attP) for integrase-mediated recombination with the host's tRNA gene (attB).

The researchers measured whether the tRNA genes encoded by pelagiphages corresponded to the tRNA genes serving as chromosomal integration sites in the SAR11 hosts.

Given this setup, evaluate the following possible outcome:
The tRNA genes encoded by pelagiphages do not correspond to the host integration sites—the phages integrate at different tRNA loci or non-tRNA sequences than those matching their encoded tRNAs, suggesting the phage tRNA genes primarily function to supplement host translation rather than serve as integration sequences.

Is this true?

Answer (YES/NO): NO